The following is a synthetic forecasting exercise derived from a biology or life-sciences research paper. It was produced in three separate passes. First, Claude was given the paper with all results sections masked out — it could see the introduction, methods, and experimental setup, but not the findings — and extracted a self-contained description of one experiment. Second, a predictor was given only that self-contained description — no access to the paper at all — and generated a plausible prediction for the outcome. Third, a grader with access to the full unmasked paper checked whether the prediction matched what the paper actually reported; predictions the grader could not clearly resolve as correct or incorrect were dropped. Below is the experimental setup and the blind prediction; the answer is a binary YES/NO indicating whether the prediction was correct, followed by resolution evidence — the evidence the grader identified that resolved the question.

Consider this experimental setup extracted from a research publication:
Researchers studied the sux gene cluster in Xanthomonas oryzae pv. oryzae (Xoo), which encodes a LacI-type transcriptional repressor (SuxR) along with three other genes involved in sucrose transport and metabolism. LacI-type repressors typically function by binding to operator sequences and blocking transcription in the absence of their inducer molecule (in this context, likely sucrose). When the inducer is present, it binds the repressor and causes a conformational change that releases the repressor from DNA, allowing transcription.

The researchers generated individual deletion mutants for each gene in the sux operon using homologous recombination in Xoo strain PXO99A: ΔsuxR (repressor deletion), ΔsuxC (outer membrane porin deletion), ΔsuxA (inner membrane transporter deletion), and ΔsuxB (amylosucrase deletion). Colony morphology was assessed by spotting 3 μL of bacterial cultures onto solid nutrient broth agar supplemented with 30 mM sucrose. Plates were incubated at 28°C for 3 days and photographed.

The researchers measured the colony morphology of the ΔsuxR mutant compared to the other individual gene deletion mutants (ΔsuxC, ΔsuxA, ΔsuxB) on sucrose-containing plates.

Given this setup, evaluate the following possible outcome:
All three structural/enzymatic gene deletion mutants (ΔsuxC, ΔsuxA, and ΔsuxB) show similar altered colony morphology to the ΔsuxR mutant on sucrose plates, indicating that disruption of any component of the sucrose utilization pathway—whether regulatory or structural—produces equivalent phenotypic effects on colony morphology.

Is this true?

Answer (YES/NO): NO